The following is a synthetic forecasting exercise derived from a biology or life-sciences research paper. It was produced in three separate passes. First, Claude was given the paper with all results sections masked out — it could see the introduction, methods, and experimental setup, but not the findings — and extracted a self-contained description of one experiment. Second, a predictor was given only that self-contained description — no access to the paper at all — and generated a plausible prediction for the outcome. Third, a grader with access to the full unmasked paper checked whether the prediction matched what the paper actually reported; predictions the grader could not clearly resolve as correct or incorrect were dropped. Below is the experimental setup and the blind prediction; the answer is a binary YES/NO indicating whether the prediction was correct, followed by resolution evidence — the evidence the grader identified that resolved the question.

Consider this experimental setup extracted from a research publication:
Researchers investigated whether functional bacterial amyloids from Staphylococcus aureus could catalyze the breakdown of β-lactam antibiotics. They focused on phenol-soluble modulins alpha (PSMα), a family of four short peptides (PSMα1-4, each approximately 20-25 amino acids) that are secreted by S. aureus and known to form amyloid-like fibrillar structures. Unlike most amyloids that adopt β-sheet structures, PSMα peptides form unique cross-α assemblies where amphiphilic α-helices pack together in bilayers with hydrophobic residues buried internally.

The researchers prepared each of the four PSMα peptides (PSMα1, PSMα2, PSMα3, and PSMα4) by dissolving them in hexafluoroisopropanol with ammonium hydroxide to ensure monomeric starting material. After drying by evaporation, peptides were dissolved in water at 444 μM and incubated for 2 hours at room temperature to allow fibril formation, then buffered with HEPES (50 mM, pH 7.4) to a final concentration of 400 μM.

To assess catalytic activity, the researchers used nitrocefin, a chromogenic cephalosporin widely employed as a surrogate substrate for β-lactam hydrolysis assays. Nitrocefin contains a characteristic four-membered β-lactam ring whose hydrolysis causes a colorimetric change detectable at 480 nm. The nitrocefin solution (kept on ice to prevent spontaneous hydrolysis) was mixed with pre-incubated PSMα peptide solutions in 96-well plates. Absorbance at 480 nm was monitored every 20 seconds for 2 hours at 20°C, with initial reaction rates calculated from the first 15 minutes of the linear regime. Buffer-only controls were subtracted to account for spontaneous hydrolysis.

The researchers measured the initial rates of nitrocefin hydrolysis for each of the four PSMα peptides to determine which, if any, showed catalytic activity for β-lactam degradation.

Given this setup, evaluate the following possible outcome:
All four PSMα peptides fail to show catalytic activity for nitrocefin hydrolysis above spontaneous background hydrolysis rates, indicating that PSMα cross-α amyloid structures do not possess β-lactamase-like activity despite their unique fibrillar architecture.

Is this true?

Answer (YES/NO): NO